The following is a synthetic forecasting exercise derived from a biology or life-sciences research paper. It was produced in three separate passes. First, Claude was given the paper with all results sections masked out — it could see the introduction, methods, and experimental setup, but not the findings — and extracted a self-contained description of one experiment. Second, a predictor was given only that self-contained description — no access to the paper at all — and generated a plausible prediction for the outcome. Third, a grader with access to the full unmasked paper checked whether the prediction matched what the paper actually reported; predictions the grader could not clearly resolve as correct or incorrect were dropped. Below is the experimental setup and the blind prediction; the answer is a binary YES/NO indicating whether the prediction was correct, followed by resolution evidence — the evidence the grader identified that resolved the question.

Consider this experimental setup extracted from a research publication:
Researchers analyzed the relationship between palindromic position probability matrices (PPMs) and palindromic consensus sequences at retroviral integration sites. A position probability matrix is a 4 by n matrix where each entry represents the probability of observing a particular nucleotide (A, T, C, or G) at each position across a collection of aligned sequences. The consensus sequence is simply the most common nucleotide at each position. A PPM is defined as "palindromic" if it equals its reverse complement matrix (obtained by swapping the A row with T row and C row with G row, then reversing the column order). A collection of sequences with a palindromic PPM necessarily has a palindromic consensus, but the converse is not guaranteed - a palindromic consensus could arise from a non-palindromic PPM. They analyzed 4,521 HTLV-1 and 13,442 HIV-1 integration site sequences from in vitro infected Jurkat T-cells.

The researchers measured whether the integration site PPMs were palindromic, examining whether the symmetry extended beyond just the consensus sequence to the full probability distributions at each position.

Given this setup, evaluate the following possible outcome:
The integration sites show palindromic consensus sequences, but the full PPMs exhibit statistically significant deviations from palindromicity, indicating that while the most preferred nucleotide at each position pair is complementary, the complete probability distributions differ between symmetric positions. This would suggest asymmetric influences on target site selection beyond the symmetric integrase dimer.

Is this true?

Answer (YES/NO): NO